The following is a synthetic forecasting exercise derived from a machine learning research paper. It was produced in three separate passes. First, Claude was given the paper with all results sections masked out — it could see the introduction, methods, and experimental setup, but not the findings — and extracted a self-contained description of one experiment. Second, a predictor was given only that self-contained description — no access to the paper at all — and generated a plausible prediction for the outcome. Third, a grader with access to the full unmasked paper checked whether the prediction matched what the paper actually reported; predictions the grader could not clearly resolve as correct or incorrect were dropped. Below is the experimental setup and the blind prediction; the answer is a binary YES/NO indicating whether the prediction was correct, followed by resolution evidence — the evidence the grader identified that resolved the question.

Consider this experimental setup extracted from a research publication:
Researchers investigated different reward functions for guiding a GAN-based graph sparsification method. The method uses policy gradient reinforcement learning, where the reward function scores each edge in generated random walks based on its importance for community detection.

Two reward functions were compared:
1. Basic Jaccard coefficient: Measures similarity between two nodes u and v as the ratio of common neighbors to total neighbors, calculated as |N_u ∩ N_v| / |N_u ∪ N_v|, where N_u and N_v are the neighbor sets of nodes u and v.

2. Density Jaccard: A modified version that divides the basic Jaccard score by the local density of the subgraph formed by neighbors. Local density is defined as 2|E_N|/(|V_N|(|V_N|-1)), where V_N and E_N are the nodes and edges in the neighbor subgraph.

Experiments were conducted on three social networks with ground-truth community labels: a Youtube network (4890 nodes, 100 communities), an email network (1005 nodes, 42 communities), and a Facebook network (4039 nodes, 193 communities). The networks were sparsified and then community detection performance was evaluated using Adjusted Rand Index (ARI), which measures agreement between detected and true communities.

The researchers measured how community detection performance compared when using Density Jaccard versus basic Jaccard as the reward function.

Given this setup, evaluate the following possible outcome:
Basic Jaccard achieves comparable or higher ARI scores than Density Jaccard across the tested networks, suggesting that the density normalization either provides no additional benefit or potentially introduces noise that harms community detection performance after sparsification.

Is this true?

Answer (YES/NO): NO